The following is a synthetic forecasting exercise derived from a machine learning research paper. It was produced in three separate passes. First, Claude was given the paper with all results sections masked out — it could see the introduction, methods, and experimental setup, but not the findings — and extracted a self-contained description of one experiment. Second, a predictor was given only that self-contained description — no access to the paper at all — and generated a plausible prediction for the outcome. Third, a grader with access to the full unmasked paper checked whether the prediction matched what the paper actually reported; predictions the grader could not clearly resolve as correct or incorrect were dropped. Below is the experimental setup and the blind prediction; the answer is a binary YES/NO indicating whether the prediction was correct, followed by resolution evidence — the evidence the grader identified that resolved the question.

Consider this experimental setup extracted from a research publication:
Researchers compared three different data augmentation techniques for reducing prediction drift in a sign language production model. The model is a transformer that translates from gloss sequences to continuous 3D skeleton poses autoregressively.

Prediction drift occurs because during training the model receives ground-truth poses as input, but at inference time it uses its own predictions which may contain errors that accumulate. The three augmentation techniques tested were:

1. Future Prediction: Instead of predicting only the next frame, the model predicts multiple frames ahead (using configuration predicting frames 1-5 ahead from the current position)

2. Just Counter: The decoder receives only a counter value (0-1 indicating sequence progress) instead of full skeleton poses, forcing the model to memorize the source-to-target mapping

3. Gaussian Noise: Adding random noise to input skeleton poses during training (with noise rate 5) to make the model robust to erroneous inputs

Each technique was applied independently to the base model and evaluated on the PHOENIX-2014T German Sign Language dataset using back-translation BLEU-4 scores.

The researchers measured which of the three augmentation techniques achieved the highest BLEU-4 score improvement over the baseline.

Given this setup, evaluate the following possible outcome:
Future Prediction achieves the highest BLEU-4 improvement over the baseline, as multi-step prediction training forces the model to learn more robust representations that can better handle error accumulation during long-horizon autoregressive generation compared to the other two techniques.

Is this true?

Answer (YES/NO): NO